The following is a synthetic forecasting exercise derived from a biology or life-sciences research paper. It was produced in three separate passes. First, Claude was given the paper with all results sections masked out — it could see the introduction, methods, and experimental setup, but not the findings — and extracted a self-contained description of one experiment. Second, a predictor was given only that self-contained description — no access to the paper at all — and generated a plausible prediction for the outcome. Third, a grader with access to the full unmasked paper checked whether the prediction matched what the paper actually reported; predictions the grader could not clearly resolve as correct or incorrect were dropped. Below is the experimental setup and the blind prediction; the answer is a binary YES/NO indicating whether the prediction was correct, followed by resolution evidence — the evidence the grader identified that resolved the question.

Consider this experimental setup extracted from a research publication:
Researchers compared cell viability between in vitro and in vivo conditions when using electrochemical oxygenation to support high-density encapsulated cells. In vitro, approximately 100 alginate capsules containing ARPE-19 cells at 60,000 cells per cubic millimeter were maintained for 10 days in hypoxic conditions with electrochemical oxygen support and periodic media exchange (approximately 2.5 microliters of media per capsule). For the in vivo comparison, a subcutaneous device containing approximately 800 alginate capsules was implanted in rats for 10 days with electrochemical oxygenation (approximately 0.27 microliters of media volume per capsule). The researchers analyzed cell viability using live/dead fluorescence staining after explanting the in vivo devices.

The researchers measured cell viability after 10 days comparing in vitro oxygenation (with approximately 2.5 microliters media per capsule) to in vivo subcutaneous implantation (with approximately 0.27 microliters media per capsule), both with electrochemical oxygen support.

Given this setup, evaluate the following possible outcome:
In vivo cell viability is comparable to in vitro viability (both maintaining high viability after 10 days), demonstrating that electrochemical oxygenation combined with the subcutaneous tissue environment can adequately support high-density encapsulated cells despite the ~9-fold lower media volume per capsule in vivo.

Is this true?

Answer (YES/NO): NO